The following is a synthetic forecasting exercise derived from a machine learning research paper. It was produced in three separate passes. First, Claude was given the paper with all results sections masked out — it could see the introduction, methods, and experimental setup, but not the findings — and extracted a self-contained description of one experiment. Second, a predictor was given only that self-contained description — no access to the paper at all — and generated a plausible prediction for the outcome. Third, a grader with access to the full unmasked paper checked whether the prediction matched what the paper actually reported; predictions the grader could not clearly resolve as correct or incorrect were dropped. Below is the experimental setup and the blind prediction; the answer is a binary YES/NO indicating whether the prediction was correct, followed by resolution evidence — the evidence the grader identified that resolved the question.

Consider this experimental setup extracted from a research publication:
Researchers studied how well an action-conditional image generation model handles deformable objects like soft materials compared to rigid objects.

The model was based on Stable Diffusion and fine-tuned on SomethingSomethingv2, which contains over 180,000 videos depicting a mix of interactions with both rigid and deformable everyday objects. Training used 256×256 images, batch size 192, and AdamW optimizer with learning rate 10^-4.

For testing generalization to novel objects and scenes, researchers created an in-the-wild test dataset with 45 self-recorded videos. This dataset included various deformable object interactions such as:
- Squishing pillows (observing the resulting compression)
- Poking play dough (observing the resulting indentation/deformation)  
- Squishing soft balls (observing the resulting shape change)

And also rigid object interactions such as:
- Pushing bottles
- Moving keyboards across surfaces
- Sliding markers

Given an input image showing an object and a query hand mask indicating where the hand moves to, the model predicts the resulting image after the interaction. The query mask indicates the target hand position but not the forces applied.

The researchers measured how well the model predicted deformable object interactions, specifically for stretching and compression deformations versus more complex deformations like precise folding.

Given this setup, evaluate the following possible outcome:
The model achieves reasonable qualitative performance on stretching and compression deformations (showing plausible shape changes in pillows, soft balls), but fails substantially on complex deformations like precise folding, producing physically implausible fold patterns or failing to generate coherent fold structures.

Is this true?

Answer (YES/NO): NO